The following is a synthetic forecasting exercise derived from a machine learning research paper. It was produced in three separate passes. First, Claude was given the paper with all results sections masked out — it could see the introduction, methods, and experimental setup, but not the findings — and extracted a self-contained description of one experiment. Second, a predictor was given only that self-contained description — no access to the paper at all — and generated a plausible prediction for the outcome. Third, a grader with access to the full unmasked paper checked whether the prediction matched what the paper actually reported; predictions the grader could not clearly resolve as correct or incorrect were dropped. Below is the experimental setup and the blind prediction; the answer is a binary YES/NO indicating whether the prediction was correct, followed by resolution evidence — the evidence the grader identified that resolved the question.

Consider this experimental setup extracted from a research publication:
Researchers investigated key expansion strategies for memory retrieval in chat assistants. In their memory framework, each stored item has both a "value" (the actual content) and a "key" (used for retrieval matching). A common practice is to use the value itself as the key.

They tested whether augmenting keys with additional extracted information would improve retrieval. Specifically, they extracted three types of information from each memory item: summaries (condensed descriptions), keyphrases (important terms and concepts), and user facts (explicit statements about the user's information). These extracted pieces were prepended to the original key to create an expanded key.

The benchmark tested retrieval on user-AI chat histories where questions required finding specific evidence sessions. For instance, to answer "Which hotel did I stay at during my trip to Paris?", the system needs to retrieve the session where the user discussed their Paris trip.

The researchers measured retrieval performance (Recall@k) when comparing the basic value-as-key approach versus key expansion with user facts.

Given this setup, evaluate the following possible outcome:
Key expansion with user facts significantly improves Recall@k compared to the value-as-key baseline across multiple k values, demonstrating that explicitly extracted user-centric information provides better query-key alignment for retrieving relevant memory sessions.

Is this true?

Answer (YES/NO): YES